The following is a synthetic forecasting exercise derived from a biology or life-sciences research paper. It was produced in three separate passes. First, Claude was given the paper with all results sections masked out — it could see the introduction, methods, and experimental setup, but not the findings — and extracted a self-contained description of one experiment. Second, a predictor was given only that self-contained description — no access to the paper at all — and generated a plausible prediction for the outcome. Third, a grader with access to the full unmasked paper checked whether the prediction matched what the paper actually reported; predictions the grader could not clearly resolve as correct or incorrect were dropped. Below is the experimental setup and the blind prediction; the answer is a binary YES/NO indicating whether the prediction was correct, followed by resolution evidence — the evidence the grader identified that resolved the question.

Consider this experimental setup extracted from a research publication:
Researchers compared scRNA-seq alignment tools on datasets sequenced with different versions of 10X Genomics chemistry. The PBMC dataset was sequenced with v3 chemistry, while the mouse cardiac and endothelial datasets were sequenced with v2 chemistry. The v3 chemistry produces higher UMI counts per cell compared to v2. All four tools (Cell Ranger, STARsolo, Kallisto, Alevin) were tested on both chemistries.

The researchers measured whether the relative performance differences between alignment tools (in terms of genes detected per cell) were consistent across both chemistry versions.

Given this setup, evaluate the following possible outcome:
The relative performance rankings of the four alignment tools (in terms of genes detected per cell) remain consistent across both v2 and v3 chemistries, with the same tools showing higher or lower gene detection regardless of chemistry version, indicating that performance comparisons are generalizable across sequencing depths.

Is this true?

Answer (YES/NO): NO